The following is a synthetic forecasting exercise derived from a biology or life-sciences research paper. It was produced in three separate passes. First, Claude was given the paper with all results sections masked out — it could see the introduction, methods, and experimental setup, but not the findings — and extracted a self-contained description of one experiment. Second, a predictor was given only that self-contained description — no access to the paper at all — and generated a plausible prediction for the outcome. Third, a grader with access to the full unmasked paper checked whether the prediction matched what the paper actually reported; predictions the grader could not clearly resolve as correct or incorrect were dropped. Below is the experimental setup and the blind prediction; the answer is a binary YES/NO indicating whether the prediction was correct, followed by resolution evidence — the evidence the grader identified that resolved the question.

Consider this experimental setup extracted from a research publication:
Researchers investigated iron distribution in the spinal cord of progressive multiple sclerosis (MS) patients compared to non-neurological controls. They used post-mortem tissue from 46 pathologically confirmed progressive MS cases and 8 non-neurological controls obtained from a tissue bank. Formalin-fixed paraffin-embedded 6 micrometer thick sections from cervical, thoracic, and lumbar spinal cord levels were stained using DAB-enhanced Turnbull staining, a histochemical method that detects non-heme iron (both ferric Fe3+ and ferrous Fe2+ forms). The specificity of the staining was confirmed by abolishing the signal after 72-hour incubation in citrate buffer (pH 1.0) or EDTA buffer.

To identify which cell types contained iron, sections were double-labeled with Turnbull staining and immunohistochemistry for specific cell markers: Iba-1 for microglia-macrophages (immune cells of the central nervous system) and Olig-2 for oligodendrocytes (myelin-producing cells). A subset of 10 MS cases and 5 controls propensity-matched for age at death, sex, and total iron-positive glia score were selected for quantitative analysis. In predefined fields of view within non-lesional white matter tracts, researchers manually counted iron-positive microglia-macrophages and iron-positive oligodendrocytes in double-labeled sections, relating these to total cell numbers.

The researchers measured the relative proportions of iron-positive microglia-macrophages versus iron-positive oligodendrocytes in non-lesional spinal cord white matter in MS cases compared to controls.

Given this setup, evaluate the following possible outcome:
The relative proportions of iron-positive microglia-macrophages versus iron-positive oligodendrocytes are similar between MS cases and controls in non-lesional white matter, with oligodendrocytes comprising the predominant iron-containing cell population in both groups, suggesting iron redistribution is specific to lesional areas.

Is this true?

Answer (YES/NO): NO